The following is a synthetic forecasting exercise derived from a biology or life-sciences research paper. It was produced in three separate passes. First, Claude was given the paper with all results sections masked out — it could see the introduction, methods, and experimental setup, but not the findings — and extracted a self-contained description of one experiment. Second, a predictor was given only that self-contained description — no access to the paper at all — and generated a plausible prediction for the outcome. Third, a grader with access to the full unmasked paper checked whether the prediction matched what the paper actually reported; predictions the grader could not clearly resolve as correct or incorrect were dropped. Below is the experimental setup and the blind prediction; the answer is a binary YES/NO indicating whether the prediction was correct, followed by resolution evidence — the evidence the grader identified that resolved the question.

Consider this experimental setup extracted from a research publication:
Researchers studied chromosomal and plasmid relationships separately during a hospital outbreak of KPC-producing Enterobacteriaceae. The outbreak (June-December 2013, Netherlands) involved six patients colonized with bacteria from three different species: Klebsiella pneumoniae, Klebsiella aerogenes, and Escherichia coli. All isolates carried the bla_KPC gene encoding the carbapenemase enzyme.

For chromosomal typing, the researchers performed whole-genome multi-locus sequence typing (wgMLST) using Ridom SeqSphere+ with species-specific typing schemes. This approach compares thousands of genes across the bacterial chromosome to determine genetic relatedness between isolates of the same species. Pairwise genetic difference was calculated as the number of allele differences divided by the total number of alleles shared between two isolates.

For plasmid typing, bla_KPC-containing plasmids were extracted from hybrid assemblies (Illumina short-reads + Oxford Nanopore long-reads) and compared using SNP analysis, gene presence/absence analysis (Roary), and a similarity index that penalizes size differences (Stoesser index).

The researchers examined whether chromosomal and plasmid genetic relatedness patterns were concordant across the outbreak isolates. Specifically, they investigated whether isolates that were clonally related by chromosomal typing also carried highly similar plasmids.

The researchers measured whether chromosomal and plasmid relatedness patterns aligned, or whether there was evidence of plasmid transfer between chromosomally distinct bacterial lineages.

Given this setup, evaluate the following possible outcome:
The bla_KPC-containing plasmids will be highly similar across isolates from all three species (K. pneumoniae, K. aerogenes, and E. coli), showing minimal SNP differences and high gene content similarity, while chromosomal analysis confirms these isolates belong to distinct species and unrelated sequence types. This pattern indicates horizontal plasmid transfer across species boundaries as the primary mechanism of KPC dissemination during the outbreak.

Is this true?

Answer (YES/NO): YES